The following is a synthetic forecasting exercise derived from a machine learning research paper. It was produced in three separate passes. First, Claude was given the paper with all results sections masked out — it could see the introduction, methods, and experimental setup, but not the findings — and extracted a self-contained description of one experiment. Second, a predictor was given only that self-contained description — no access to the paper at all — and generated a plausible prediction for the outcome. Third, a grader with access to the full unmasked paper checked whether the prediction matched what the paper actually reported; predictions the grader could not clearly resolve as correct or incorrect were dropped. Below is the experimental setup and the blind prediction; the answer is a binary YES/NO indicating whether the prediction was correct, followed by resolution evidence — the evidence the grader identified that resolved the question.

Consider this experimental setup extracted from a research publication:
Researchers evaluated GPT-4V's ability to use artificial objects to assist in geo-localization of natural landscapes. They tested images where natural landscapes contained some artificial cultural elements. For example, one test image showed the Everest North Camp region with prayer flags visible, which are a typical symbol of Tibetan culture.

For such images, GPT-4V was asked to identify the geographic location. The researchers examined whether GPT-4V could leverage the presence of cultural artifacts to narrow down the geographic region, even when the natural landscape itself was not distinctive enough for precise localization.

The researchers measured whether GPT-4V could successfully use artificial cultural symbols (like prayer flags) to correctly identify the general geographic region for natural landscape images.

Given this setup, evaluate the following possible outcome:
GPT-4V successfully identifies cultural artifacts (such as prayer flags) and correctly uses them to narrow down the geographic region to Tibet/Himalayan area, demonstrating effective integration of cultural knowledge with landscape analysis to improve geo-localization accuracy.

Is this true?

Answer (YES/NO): YES